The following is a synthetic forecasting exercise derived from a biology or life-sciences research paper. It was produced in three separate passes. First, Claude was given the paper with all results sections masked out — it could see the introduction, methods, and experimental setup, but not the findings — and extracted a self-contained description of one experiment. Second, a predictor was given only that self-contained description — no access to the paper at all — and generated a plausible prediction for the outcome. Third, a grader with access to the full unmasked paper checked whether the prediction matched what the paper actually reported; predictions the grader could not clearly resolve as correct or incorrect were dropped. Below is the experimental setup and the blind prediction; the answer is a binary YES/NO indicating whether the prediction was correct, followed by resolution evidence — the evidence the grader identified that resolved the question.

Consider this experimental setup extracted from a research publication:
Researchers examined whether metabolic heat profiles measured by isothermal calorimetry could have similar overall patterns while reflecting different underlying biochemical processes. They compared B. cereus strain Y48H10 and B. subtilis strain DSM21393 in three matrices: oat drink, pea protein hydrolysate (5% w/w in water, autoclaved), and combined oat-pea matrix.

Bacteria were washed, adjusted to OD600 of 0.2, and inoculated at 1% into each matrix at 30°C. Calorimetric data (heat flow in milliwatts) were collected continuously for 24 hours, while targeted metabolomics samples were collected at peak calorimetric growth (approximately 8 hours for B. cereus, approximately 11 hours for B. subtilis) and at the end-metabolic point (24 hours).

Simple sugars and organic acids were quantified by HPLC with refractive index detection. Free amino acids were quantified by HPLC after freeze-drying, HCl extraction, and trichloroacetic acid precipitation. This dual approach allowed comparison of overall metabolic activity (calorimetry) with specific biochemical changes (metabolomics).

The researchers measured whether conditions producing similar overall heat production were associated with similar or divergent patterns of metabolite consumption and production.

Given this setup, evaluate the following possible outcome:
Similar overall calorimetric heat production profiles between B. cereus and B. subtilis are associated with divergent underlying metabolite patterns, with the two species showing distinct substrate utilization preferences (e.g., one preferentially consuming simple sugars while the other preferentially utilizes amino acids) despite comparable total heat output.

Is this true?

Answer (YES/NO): NO